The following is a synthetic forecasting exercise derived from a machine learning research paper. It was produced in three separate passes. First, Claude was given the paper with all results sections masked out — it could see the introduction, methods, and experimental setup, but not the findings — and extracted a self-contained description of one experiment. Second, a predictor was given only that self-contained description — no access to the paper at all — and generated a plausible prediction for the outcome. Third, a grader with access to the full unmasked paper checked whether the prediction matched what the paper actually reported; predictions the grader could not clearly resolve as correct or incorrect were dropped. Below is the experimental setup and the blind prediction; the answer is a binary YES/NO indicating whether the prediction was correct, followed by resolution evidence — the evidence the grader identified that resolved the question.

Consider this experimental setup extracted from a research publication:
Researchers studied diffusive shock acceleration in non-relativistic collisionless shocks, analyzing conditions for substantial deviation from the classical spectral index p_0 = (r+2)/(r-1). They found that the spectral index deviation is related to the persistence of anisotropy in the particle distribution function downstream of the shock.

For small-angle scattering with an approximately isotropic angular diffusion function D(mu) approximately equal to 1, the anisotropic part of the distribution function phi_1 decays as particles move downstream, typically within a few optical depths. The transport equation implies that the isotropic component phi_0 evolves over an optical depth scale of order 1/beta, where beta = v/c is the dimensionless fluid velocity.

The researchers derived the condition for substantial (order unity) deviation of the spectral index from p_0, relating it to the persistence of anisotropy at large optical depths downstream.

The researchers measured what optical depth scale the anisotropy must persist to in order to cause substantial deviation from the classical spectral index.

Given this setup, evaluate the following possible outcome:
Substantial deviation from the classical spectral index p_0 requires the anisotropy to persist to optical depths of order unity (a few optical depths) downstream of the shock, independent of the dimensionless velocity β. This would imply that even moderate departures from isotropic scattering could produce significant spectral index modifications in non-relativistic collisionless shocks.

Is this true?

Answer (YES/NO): NO